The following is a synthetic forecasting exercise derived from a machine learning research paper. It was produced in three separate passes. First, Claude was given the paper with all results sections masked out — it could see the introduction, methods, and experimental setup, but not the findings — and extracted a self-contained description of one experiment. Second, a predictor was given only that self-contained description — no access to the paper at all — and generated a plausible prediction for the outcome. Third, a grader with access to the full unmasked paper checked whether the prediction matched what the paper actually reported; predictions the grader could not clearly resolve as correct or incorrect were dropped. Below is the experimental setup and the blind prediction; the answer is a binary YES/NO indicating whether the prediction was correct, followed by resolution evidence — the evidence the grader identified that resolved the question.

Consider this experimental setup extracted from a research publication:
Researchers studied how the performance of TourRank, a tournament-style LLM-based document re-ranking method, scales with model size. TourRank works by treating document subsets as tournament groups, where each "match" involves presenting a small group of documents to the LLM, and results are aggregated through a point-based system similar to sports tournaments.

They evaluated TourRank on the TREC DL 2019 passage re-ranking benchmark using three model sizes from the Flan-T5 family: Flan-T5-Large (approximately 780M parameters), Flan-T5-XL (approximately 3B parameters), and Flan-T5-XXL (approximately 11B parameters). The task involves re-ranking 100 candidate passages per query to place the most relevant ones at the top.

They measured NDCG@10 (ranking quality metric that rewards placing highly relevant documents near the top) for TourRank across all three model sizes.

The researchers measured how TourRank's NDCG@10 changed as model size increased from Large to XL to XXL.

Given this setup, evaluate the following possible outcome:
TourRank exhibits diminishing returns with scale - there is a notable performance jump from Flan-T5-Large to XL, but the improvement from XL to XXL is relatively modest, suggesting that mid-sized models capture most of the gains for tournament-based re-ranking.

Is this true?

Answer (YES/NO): NO